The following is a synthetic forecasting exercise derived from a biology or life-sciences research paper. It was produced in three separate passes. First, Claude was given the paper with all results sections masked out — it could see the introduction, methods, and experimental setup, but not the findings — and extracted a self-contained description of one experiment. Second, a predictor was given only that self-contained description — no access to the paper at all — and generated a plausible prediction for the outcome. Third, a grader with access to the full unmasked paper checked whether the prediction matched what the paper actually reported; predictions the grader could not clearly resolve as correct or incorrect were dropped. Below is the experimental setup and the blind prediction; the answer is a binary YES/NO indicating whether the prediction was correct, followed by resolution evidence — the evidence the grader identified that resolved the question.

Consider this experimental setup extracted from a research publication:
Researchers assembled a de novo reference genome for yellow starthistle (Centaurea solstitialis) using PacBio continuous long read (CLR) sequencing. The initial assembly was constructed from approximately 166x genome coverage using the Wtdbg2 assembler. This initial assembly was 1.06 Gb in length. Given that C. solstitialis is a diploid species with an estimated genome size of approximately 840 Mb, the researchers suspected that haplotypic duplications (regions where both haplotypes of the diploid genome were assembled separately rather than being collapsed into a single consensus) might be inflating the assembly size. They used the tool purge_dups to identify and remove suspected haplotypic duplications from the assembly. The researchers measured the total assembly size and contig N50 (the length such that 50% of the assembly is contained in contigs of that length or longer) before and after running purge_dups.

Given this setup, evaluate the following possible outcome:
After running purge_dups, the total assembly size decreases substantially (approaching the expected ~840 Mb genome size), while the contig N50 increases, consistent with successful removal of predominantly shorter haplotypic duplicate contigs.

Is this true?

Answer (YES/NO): YES